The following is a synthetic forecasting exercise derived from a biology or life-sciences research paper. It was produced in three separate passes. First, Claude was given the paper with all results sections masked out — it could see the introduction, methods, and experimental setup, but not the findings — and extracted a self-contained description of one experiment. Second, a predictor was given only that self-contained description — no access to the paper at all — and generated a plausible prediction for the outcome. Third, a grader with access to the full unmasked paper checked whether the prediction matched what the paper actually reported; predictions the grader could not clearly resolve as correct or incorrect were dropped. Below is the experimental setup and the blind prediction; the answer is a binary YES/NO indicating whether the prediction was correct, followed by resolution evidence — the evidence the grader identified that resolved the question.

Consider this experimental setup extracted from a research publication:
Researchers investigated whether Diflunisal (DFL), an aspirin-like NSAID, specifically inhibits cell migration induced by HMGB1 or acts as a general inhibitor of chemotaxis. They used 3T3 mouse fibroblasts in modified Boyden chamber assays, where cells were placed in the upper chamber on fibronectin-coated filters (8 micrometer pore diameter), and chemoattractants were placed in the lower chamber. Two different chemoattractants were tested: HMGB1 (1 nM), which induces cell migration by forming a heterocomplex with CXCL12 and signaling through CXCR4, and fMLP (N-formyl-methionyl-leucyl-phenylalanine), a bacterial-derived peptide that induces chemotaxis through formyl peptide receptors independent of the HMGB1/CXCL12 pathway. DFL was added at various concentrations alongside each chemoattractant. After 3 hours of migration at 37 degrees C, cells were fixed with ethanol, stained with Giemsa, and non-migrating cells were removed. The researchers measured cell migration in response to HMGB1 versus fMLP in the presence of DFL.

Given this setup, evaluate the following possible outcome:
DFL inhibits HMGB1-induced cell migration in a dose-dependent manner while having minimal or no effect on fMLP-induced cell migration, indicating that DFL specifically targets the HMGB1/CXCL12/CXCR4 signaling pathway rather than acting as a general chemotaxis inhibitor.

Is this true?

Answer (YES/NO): YES